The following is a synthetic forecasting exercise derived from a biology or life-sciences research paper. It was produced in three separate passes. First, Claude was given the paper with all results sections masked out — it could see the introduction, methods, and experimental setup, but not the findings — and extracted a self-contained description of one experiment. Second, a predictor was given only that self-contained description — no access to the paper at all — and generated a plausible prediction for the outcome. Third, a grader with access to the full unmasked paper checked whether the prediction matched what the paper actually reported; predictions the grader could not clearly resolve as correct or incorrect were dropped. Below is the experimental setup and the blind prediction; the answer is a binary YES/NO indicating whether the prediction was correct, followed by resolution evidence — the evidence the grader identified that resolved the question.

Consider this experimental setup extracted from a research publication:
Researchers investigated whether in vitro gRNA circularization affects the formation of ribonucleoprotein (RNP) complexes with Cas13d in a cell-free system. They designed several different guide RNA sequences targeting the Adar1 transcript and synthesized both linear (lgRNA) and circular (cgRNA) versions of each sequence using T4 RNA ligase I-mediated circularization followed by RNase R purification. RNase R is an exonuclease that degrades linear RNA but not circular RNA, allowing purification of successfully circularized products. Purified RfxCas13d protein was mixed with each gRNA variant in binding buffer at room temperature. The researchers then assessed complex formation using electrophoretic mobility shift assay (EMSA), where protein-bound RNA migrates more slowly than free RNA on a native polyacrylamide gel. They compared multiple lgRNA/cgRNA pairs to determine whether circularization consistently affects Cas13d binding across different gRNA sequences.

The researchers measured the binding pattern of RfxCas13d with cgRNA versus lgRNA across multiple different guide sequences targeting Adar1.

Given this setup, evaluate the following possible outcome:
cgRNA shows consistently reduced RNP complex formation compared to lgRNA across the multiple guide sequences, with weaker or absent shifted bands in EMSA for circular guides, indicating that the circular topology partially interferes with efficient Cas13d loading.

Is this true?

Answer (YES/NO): NO